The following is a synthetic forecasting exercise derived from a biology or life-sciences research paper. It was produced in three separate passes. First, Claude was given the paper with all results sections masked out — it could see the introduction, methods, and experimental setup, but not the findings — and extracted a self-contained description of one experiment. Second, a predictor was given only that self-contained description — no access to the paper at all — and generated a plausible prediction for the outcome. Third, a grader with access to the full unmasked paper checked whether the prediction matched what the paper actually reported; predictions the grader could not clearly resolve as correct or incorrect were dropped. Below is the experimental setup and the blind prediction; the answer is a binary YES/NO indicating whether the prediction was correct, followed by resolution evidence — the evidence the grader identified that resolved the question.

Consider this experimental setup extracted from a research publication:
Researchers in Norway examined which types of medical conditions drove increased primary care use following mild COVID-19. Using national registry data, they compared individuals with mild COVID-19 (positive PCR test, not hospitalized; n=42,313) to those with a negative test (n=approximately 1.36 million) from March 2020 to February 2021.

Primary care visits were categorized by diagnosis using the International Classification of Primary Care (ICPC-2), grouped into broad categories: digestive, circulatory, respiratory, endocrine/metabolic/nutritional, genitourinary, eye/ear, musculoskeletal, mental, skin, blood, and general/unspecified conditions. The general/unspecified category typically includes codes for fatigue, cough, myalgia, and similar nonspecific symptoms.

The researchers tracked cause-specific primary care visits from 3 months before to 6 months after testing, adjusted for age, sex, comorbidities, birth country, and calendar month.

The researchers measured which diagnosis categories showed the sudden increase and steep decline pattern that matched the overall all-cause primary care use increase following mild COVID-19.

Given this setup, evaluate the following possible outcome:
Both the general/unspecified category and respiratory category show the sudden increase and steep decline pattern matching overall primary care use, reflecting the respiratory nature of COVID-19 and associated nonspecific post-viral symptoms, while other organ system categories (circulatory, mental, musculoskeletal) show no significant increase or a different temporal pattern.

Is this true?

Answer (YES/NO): YES